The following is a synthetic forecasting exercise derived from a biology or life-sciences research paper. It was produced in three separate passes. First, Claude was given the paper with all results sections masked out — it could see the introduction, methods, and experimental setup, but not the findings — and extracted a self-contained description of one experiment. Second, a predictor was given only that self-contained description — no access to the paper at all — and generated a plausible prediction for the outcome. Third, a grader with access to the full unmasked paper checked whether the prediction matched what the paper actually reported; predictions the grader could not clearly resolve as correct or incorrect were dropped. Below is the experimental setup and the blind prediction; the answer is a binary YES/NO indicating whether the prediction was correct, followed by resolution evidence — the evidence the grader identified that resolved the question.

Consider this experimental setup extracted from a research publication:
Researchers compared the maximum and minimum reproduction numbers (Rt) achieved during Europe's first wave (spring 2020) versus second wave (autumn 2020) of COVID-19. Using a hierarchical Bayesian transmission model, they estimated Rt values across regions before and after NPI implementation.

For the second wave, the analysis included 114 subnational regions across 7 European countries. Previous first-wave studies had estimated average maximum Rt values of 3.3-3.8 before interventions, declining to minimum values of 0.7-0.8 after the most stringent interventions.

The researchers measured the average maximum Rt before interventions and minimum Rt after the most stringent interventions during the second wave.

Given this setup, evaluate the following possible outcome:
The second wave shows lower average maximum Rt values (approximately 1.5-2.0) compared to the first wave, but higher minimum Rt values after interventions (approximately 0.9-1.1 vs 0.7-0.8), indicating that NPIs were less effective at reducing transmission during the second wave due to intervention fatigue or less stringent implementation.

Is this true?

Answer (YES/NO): NO